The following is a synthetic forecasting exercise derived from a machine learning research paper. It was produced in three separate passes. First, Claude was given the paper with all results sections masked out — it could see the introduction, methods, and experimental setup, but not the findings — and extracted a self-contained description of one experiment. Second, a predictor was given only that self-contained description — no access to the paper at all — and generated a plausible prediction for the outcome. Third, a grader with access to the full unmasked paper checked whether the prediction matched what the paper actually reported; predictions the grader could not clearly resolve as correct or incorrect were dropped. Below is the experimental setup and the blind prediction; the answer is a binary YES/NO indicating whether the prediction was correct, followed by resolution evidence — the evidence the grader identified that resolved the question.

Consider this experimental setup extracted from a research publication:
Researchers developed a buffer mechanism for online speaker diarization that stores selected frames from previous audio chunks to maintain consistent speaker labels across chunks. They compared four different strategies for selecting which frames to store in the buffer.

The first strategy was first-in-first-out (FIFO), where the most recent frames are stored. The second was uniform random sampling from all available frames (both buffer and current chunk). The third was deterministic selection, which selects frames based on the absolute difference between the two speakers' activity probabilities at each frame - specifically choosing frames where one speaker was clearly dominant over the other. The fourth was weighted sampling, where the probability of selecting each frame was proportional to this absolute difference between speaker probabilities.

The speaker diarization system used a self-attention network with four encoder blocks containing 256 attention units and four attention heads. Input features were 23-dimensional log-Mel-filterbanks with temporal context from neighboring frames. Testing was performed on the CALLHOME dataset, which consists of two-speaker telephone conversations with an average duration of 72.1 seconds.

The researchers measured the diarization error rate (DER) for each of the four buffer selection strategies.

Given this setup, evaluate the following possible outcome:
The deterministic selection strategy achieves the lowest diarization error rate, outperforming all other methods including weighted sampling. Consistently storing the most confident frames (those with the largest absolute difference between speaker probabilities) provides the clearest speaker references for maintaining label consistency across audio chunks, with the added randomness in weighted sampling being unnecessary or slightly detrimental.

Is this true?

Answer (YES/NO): NO